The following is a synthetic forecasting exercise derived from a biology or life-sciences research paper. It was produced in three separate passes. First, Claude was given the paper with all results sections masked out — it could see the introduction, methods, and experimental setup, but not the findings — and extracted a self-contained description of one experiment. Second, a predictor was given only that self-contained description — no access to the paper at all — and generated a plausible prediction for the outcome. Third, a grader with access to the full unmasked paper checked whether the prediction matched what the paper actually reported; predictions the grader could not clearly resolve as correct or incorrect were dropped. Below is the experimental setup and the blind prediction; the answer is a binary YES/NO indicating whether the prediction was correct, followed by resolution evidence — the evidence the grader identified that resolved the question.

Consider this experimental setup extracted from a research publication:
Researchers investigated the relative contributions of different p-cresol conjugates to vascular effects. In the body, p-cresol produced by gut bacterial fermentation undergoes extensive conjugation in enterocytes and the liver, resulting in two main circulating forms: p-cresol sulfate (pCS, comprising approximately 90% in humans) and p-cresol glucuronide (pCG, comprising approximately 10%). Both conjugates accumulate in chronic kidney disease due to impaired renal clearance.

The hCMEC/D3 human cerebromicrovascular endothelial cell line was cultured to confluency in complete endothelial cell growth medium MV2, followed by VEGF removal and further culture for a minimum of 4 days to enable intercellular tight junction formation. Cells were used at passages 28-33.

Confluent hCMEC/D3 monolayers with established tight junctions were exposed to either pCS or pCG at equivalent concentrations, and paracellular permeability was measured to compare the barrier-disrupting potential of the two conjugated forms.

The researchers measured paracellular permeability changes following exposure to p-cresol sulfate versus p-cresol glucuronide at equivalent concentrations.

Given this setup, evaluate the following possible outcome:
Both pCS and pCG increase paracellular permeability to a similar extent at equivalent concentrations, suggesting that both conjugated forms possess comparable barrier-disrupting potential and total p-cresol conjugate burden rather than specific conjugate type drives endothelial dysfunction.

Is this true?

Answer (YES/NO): NO